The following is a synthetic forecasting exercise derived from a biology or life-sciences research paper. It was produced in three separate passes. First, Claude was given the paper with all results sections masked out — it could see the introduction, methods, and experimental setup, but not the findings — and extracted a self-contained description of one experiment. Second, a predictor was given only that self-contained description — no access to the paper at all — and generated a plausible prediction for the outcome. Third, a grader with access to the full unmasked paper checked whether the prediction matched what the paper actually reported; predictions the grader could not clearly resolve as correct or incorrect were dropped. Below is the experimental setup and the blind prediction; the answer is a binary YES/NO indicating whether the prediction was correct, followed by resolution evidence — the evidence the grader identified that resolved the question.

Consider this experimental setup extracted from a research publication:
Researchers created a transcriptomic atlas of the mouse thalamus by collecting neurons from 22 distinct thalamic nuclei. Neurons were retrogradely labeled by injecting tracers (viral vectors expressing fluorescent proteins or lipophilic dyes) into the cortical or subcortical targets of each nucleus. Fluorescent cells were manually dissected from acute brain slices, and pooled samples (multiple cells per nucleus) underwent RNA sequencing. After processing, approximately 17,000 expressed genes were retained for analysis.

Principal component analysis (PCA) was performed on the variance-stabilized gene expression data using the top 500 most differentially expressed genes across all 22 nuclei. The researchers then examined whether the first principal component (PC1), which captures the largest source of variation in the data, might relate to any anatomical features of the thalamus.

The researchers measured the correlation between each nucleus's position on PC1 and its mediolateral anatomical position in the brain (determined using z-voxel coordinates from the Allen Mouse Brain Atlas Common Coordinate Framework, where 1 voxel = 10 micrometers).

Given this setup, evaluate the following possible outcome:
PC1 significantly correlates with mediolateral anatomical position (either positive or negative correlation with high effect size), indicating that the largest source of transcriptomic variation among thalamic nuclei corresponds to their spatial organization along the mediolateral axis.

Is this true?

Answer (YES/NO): YES